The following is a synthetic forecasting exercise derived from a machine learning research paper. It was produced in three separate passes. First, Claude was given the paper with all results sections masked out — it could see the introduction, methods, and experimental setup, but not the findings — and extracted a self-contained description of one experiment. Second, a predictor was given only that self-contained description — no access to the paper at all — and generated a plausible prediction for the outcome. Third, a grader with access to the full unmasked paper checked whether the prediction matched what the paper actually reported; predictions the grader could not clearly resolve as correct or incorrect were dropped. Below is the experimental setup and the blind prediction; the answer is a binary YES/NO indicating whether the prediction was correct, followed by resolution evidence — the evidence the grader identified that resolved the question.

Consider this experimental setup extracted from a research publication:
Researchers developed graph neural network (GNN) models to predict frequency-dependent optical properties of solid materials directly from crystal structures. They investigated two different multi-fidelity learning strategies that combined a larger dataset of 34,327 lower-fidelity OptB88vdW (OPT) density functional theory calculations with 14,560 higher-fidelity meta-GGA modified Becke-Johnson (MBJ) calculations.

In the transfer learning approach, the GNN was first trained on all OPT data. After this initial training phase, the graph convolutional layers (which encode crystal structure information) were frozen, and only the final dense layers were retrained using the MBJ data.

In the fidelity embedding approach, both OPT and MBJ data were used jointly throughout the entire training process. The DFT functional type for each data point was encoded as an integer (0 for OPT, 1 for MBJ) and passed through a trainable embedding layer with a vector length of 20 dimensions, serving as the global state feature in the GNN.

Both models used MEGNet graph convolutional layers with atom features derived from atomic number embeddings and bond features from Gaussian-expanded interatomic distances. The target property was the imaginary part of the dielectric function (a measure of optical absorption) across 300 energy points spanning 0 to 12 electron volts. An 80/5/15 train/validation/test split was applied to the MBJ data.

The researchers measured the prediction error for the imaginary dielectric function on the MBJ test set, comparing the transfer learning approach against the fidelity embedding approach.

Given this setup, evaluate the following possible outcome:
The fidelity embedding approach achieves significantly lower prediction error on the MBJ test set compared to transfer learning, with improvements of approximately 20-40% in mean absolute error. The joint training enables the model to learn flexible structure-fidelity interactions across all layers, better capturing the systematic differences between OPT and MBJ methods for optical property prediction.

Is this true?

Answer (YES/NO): NO